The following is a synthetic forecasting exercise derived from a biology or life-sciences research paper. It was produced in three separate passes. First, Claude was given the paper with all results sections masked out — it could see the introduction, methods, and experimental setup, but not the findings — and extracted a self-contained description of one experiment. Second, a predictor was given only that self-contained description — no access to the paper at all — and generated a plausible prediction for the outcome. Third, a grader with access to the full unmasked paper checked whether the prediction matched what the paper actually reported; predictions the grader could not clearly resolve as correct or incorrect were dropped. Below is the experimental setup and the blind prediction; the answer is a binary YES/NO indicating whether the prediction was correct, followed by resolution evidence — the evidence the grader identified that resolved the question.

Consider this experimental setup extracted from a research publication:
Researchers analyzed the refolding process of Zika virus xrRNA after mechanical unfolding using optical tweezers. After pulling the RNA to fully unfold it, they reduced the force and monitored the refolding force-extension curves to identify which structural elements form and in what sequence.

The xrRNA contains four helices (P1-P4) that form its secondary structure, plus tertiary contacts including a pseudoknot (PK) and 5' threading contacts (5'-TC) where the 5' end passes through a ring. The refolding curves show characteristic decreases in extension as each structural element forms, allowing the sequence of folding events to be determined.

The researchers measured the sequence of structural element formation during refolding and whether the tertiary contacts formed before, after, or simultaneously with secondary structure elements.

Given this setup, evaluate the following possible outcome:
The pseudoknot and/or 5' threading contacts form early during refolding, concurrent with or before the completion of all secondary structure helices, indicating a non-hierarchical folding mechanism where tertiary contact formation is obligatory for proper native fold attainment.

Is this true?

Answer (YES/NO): NO